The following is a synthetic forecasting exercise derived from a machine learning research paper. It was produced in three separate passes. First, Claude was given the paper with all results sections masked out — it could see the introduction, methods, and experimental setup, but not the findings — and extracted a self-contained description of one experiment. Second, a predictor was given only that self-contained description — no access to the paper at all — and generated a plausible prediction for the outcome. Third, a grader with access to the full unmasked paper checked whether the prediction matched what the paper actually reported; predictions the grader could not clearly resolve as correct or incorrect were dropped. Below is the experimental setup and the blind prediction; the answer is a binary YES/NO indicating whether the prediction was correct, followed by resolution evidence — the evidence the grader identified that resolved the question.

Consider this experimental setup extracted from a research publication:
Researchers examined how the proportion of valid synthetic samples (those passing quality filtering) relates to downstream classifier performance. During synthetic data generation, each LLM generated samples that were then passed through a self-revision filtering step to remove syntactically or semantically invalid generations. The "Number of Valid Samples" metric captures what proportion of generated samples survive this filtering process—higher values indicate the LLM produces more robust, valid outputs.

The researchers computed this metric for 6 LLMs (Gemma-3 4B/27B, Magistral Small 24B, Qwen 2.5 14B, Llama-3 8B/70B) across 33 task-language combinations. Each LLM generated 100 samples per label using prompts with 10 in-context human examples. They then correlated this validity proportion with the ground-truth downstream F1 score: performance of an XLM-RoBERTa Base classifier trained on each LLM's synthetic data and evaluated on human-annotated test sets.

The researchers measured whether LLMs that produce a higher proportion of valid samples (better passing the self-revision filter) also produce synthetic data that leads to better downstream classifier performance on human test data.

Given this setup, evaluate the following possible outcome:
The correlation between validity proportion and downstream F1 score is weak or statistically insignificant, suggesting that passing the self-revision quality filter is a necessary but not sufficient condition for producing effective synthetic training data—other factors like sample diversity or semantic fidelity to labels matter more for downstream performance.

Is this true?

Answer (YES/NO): YES